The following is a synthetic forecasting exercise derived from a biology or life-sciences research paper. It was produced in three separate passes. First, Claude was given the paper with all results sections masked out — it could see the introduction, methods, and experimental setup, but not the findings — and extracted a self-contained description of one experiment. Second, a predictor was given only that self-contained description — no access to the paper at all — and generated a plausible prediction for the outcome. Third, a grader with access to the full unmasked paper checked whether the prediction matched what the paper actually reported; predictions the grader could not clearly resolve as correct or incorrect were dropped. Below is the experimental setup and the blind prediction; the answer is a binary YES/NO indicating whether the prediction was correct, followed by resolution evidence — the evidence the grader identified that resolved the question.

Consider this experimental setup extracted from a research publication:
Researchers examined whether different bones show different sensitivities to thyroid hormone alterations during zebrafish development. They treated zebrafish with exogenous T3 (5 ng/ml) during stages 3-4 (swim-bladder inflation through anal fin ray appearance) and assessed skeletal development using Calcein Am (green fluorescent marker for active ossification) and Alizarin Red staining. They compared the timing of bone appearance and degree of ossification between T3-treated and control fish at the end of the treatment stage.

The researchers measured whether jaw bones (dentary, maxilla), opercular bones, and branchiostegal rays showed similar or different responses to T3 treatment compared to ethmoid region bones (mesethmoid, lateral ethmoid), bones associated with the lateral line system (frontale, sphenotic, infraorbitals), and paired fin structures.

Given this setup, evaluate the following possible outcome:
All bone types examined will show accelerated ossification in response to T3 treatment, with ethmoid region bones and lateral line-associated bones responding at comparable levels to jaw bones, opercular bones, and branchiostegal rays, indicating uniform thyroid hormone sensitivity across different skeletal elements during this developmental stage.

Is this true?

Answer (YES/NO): NO